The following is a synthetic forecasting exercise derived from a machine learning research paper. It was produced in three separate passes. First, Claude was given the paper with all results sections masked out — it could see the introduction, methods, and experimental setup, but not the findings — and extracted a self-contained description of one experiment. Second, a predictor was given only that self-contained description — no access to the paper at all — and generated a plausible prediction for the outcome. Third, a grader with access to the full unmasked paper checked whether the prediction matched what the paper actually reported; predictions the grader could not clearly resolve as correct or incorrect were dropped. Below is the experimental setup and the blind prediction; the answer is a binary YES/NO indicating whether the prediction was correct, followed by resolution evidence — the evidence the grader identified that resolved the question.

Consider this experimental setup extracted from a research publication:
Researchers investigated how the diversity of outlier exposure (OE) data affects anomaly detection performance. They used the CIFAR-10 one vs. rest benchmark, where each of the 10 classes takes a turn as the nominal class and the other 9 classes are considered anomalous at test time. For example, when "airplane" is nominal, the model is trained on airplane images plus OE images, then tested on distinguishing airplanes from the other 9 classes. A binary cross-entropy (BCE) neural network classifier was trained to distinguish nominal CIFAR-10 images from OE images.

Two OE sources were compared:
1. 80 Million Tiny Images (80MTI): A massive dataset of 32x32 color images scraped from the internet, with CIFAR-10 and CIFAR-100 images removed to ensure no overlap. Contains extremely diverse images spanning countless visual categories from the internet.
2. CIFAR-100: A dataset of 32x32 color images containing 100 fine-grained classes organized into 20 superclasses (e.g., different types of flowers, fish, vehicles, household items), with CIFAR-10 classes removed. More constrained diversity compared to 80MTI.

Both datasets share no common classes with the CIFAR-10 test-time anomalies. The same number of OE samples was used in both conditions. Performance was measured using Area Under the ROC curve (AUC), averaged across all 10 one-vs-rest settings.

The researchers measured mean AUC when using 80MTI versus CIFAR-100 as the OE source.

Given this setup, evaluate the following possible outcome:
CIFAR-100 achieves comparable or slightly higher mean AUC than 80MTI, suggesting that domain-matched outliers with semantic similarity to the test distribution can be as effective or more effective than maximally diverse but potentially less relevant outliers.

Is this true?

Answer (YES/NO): NO